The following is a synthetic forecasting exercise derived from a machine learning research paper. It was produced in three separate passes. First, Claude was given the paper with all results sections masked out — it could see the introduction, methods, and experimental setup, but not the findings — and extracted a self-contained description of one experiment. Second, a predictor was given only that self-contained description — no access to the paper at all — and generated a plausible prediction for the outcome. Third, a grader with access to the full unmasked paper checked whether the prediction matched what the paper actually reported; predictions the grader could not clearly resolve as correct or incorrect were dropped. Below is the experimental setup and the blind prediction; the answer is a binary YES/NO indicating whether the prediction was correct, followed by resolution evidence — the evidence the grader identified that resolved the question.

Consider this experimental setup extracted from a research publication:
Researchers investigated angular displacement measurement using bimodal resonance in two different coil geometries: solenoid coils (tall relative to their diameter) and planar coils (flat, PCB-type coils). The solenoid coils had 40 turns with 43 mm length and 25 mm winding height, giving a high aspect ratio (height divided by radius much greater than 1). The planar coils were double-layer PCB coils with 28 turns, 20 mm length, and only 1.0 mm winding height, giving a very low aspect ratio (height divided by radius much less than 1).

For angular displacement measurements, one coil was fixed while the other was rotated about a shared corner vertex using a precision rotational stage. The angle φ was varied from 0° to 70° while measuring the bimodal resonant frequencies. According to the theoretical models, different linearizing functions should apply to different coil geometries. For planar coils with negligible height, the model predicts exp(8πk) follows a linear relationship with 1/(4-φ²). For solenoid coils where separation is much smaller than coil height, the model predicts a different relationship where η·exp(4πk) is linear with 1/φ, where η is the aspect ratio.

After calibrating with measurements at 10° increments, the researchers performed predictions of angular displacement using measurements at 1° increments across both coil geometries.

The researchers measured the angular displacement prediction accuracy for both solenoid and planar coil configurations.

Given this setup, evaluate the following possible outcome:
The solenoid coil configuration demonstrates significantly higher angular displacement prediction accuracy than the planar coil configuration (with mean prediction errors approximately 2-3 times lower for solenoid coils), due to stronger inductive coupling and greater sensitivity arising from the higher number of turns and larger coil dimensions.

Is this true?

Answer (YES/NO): NO